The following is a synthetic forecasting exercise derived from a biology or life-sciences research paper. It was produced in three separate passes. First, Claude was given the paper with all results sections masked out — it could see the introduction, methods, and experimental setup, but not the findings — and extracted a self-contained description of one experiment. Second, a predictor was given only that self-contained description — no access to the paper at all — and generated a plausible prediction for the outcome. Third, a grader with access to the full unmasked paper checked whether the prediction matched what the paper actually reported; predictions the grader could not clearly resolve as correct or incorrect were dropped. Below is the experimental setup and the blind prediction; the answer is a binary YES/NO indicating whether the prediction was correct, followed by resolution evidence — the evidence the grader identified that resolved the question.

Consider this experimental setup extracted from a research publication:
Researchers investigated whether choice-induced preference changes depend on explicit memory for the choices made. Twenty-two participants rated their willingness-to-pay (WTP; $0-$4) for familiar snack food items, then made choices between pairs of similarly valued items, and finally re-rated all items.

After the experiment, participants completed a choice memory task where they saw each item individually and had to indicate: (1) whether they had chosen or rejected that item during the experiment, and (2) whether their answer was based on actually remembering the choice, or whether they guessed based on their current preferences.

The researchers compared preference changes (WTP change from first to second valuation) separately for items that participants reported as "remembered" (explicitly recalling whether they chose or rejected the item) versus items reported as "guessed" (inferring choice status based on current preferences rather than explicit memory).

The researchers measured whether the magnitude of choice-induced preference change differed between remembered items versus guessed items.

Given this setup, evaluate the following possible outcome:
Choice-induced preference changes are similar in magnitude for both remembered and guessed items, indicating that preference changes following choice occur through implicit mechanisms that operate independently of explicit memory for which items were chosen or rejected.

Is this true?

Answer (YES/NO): NO